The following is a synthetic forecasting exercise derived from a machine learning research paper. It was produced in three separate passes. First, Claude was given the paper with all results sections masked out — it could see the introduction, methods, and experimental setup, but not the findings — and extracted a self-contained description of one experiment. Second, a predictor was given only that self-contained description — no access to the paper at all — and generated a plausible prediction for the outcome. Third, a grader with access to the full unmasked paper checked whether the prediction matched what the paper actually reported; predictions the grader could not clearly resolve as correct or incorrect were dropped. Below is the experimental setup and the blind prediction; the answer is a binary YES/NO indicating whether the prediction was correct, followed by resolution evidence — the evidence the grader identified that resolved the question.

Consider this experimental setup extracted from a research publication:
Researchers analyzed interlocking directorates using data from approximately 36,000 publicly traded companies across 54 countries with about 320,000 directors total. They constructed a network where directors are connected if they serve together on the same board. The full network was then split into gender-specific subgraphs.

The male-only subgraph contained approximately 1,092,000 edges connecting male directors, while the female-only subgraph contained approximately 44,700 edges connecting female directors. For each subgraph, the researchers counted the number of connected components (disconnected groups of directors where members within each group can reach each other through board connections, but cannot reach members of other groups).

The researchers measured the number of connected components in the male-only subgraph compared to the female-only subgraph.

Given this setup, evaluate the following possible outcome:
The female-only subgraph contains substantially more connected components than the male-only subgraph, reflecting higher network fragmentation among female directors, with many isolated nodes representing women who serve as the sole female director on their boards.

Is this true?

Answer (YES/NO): NO